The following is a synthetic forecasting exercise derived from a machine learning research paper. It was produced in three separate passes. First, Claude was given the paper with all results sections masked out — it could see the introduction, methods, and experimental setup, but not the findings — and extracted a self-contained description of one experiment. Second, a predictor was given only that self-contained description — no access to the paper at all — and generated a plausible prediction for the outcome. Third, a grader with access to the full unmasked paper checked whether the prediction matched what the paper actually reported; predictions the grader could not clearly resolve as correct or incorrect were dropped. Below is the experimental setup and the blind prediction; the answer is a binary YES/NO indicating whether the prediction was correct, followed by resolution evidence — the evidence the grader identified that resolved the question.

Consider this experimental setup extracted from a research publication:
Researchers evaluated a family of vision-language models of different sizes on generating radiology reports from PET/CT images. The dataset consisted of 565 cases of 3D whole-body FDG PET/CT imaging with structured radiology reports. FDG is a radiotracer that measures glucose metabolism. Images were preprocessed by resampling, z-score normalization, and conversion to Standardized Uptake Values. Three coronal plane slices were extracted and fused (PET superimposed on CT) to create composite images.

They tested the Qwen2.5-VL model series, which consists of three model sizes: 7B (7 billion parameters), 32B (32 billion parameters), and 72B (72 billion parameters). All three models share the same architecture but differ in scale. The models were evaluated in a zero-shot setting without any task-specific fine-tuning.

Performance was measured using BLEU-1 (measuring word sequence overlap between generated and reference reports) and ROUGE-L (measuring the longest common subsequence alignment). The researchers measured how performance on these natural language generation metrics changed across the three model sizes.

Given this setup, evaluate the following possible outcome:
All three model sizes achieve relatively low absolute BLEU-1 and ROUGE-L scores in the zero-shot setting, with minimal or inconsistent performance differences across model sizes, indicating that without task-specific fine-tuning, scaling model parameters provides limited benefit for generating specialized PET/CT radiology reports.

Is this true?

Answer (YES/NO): YES